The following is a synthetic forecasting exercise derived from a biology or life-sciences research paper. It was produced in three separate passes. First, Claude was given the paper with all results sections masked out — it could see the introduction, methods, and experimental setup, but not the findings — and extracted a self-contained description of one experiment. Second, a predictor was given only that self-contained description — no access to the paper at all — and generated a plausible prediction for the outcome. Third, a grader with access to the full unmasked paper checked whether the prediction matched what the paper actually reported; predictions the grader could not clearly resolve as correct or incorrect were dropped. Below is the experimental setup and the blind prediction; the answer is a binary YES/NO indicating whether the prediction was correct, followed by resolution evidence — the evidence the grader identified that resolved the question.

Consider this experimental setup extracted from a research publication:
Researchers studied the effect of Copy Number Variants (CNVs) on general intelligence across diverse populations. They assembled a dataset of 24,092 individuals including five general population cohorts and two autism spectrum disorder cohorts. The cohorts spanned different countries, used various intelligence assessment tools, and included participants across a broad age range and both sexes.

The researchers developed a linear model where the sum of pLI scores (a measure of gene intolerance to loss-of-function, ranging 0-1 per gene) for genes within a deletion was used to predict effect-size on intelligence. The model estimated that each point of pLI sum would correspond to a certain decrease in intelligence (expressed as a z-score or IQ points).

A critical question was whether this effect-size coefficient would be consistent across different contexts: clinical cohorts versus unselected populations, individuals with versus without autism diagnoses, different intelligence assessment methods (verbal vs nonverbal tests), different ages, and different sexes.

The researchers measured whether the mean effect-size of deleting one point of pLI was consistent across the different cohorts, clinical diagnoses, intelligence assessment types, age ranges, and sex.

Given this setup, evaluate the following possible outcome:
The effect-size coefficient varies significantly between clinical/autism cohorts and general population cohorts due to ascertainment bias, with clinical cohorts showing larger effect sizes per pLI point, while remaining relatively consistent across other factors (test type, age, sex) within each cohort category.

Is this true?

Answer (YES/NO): NO